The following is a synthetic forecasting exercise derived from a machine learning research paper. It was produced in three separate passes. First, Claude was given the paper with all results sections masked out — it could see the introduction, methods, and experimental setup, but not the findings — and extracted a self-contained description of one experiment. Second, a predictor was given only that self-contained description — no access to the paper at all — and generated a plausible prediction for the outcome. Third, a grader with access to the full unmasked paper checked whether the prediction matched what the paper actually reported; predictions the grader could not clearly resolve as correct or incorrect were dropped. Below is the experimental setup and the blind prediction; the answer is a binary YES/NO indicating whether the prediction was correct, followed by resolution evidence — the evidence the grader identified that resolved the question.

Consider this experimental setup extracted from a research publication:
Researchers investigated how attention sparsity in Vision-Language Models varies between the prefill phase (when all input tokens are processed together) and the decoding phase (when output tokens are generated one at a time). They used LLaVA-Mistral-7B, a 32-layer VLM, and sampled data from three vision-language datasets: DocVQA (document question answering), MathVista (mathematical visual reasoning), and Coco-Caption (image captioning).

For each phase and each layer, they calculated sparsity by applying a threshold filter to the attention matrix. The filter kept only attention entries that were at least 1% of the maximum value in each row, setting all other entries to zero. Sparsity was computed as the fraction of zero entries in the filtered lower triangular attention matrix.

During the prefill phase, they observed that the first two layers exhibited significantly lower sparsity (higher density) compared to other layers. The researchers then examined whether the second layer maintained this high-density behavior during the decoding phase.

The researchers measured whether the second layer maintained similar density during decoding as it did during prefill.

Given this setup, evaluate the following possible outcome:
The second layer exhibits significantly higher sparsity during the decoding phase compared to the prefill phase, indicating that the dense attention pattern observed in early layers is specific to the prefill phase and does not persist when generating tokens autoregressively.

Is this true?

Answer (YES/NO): YES